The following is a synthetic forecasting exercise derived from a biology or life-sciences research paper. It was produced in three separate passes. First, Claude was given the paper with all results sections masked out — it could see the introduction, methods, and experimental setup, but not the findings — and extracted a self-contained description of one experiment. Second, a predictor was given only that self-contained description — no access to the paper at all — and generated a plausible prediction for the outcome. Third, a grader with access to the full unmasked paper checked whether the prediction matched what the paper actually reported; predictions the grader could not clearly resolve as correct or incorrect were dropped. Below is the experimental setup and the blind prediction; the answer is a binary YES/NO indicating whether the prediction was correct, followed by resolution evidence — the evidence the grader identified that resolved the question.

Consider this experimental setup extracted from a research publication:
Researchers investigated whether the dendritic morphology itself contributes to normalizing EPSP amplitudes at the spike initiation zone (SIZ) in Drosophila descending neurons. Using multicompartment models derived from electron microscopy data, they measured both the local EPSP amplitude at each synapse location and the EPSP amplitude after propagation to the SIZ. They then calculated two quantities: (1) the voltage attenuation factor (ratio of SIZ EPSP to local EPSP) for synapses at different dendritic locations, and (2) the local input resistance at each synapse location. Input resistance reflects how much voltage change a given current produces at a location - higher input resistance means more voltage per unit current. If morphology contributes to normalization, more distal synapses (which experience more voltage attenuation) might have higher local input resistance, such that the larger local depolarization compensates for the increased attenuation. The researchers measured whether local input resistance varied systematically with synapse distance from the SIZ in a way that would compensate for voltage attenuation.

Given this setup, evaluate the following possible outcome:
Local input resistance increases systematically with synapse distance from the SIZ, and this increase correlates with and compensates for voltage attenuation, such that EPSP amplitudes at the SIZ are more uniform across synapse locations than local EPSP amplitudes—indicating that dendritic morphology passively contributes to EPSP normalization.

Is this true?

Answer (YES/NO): YES